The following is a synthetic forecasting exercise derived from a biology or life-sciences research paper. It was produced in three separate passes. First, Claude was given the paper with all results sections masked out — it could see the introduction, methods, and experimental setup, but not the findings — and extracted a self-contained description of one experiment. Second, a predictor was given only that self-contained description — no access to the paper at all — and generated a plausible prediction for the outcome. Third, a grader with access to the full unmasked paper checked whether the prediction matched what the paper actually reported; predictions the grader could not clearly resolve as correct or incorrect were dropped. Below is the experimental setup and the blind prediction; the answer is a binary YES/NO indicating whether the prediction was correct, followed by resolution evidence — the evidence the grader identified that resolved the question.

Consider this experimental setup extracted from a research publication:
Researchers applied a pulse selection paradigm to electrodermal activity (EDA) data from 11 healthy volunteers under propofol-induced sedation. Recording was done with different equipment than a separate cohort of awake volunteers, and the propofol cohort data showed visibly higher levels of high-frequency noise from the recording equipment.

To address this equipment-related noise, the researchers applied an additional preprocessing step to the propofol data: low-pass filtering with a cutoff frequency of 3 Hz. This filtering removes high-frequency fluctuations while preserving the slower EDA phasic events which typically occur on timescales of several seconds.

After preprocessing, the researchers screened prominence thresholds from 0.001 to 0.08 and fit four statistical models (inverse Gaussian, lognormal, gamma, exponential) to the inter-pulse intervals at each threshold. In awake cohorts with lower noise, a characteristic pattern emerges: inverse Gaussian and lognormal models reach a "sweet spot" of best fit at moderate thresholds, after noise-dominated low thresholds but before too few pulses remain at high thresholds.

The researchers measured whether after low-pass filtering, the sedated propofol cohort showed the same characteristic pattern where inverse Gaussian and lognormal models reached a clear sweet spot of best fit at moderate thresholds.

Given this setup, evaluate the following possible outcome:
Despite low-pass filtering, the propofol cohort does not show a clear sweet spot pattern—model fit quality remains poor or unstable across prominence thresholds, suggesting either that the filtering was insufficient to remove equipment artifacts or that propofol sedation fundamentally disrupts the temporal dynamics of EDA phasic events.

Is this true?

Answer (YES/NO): NO